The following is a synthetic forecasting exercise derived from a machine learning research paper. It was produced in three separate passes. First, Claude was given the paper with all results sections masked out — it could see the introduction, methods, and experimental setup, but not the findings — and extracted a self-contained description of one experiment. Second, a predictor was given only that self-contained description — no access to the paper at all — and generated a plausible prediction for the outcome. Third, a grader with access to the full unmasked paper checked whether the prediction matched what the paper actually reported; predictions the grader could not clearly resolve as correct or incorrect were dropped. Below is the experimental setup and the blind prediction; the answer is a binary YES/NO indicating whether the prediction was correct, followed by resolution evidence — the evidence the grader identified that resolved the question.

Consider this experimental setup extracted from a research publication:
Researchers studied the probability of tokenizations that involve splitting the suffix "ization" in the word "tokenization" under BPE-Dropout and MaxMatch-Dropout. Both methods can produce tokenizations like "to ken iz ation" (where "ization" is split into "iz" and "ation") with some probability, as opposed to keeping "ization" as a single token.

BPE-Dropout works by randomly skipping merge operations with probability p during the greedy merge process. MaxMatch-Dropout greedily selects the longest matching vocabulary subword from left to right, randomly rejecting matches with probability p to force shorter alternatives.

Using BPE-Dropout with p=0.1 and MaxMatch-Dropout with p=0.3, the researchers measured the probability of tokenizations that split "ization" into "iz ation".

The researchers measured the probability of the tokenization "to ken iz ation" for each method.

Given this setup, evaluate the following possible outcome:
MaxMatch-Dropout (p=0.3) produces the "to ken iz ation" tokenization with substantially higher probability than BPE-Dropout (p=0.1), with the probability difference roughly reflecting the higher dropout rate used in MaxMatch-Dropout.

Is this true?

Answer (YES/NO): NO